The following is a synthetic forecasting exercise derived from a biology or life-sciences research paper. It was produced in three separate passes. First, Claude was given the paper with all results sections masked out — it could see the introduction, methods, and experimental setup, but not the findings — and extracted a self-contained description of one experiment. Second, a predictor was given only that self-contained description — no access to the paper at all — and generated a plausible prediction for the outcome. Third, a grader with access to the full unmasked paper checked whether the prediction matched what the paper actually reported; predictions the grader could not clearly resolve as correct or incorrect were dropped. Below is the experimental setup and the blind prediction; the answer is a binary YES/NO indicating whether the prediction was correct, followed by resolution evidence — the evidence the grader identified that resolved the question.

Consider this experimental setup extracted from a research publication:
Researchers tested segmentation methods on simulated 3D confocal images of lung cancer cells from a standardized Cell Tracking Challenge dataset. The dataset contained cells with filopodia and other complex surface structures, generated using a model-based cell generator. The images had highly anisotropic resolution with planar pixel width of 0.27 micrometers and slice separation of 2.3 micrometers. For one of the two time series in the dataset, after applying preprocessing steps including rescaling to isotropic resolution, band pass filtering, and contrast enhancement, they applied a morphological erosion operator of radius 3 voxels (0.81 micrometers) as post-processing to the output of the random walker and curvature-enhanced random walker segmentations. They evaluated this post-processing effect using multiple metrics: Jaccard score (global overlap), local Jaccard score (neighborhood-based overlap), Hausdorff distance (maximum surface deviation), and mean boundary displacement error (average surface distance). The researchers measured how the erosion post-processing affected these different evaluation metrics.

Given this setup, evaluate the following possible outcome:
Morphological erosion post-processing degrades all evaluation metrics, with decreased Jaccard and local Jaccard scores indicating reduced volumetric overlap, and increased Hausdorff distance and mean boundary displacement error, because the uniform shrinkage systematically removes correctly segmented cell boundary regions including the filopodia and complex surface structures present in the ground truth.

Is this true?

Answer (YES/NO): NO